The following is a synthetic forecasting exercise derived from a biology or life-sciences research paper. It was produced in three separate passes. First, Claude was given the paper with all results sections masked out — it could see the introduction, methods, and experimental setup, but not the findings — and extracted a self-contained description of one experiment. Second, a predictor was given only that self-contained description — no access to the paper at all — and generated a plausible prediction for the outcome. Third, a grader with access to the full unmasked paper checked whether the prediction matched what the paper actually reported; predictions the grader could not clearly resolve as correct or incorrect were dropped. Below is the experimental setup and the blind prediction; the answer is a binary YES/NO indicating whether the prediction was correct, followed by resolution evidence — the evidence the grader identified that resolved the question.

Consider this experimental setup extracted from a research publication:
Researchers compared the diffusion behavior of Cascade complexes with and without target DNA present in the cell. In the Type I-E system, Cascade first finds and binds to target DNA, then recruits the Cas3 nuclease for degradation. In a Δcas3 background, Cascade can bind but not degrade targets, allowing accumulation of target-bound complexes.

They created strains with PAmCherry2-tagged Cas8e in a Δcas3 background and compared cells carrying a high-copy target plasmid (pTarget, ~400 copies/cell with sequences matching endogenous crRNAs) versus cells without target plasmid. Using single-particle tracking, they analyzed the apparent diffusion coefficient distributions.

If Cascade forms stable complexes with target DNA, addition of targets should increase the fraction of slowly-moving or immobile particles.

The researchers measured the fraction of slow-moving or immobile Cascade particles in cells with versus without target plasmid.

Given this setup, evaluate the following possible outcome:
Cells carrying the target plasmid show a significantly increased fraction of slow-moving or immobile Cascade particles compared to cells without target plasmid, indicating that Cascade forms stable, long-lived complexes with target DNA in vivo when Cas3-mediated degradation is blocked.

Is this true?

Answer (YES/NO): YES